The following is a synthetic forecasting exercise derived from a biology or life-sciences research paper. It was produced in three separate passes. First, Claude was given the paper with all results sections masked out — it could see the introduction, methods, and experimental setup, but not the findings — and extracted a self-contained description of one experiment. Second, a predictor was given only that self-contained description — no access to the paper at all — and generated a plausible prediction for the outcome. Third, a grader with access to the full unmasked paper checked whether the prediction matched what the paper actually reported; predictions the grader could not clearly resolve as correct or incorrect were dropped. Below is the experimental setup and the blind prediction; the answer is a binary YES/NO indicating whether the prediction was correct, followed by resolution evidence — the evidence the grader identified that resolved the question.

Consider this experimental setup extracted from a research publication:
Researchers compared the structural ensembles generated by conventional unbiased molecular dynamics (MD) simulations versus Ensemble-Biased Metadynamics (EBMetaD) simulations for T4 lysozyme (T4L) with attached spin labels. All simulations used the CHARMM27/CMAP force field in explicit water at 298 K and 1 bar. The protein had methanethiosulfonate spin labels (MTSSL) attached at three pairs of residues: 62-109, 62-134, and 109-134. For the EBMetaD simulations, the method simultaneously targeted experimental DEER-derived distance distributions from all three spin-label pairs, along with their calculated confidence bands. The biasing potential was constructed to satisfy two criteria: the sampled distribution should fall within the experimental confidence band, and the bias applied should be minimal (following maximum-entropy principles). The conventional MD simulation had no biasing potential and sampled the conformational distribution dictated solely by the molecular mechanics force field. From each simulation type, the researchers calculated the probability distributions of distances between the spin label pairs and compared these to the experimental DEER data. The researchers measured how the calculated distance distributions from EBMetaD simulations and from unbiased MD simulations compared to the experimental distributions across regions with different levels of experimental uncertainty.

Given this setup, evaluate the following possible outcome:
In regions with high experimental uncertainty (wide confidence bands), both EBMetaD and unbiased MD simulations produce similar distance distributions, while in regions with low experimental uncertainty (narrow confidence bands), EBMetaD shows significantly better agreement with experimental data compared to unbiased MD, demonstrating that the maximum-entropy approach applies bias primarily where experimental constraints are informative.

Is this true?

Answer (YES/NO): YES